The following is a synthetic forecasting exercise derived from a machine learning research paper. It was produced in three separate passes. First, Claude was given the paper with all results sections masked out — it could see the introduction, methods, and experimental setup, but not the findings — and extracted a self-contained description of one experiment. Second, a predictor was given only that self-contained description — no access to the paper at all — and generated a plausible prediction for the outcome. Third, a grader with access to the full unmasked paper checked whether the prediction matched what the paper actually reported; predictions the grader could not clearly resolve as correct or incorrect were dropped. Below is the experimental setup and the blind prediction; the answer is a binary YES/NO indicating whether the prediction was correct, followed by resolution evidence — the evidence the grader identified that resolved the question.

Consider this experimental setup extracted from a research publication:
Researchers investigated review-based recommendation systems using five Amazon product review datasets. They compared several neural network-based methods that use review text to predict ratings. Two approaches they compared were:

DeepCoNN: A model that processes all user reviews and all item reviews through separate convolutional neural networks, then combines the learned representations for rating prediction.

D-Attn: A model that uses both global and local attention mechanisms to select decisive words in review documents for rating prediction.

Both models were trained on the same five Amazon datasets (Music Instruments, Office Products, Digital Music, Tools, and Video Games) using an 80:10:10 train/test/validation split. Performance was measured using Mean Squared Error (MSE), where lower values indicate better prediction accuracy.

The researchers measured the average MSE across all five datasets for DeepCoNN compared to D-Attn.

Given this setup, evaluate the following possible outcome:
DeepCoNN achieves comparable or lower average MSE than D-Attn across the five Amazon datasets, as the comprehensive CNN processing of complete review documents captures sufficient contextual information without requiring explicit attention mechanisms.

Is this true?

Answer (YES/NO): NO